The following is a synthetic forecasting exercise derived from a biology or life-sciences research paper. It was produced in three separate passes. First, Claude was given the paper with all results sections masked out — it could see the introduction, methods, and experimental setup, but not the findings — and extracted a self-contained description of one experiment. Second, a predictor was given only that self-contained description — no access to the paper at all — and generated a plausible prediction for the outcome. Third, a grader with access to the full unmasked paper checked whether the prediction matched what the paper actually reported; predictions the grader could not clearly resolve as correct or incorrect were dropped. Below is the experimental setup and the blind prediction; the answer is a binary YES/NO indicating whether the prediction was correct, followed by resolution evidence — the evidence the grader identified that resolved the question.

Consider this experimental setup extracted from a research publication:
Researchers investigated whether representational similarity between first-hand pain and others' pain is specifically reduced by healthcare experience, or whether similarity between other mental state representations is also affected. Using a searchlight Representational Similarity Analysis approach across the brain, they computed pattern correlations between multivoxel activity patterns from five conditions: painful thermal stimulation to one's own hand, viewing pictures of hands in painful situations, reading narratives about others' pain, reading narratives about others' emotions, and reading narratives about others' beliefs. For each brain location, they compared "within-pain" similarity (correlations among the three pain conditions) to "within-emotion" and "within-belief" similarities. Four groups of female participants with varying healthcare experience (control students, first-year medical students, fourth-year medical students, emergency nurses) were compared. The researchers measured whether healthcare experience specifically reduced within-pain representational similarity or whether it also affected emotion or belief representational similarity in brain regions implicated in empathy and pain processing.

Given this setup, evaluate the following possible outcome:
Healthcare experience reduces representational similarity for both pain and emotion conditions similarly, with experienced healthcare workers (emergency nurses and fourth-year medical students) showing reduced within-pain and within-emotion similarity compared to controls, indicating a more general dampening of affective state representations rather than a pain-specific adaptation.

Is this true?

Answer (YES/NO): NO